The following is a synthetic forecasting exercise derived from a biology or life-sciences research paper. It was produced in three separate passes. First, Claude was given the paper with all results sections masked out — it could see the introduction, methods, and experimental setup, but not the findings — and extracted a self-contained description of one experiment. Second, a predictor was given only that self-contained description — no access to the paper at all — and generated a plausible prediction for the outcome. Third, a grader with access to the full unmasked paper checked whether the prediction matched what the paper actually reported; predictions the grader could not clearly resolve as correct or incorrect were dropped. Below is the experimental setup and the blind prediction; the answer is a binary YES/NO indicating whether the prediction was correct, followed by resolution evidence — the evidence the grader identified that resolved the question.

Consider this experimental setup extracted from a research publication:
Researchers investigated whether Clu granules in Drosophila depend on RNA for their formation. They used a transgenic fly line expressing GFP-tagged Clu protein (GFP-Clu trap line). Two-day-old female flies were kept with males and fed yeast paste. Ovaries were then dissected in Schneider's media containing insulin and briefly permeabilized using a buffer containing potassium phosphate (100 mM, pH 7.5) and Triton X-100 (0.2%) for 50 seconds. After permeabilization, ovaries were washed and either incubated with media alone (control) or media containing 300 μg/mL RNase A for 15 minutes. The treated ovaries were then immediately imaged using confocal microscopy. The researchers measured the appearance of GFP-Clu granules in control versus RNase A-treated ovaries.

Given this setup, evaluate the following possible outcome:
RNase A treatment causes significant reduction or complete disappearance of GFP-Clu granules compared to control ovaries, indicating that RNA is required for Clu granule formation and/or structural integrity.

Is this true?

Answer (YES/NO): YES